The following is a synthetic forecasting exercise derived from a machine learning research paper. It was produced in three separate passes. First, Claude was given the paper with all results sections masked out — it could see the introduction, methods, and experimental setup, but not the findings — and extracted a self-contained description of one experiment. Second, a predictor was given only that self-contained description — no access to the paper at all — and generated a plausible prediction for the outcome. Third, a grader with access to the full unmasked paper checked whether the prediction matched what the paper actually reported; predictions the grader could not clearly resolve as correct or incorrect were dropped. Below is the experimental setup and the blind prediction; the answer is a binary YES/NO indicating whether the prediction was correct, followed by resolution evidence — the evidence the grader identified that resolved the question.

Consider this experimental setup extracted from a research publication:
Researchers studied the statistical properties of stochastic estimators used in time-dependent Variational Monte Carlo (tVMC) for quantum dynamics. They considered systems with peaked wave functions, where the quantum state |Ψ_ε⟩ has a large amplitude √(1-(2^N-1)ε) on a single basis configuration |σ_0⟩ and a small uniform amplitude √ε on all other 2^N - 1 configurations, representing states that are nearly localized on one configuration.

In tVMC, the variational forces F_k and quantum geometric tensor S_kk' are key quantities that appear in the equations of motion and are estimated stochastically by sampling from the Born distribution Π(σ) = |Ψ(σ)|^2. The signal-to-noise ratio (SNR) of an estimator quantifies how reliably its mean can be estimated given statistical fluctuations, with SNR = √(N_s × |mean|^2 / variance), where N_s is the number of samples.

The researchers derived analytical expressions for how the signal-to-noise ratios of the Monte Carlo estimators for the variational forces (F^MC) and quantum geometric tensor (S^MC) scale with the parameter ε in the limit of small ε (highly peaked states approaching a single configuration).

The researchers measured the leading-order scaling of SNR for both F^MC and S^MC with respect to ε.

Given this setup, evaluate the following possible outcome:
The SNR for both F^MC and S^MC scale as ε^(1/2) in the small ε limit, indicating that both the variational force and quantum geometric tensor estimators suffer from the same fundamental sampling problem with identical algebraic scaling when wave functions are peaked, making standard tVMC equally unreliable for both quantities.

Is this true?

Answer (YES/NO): YES